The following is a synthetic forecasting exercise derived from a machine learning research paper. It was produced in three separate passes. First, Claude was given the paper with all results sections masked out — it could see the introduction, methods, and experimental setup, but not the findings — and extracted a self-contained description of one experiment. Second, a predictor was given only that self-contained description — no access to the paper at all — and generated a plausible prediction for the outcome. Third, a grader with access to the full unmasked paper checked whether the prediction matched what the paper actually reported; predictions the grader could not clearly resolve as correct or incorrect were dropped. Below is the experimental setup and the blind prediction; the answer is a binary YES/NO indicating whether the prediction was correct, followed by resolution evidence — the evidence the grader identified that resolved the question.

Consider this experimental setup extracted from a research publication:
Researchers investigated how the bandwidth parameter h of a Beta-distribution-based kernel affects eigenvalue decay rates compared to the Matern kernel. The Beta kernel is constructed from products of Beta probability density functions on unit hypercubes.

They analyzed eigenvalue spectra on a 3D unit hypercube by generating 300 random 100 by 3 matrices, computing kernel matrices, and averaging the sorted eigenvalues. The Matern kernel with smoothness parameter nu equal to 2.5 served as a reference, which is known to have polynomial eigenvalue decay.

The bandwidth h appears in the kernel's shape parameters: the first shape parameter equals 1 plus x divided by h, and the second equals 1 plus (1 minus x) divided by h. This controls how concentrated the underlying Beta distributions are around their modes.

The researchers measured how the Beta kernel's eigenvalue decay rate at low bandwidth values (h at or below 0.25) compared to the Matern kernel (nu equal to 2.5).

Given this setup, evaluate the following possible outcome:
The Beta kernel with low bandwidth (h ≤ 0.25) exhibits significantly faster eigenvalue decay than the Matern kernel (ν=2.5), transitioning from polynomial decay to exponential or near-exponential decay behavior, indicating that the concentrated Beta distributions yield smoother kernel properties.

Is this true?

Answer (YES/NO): NO